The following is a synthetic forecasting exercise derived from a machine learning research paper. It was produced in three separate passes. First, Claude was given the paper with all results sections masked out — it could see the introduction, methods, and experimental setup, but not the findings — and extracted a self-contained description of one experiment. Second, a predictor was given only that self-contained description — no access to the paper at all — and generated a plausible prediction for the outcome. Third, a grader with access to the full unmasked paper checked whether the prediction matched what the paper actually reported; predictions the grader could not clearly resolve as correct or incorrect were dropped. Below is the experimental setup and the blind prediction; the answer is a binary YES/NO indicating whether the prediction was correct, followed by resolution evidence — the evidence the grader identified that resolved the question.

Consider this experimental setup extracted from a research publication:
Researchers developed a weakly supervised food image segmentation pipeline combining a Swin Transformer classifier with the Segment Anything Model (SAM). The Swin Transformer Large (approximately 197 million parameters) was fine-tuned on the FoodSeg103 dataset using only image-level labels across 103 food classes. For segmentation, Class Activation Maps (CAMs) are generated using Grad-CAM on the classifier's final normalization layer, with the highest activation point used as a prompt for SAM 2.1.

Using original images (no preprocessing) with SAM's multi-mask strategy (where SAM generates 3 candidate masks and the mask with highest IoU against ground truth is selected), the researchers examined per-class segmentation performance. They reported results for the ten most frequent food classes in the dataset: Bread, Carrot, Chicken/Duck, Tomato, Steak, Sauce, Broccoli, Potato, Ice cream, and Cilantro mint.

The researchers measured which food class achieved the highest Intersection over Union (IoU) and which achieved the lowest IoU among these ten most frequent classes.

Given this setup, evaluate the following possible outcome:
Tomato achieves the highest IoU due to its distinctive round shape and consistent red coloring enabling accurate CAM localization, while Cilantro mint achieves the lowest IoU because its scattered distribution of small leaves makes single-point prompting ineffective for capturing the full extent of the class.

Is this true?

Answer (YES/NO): NO